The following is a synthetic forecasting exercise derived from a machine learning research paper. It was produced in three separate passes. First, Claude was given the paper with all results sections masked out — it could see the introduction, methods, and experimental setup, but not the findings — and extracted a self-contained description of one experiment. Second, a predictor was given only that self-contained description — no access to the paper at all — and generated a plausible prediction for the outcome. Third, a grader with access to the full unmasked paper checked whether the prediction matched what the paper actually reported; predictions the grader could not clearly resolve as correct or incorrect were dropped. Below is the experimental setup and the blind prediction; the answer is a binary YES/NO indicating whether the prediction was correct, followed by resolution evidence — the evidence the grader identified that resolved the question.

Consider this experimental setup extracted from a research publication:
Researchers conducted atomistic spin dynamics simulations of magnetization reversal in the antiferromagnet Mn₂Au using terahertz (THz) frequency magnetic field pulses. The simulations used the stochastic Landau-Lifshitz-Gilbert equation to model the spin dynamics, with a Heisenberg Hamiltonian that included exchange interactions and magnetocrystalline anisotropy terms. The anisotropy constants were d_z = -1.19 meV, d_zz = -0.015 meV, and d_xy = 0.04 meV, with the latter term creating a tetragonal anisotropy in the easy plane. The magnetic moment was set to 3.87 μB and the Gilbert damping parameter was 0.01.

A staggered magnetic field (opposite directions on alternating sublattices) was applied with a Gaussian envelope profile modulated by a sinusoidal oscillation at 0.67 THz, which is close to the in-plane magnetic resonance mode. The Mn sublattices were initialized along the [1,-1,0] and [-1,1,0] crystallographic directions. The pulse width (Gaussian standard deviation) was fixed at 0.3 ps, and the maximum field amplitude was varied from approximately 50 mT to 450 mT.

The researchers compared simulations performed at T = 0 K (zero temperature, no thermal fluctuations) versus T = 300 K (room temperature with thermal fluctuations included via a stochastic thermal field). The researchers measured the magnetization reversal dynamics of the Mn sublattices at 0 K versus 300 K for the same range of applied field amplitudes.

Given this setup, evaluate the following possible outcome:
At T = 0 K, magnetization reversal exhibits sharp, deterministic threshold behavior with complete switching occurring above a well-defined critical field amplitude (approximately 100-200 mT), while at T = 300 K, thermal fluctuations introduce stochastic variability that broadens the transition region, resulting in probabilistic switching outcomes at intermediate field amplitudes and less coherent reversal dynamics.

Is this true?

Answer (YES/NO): NO